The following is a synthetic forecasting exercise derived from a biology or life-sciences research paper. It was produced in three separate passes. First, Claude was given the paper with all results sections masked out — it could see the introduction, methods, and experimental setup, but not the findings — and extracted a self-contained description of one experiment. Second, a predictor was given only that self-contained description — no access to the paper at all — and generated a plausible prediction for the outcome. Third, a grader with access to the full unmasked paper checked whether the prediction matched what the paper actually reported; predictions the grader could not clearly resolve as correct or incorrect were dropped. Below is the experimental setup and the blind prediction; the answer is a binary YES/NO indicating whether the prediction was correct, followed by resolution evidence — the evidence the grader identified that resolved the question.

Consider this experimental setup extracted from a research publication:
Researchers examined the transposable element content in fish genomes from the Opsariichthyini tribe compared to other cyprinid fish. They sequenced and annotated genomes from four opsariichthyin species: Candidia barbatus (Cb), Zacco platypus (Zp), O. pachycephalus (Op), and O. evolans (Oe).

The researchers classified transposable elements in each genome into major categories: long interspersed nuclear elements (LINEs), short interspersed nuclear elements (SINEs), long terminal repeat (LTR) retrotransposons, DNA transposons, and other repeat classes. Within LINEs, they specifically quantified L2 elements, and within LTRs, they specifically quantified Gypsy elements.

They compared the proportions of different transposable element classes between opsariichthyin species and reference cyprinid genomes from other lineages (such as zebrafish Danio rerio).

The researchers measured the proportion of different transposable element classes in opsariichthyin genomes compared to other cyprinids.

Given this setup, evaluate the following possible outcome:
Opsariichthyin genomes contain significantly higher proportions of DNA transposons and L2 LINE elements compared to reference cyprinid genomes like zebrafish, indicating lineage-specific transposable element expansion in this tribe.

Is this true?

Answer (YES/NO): NO